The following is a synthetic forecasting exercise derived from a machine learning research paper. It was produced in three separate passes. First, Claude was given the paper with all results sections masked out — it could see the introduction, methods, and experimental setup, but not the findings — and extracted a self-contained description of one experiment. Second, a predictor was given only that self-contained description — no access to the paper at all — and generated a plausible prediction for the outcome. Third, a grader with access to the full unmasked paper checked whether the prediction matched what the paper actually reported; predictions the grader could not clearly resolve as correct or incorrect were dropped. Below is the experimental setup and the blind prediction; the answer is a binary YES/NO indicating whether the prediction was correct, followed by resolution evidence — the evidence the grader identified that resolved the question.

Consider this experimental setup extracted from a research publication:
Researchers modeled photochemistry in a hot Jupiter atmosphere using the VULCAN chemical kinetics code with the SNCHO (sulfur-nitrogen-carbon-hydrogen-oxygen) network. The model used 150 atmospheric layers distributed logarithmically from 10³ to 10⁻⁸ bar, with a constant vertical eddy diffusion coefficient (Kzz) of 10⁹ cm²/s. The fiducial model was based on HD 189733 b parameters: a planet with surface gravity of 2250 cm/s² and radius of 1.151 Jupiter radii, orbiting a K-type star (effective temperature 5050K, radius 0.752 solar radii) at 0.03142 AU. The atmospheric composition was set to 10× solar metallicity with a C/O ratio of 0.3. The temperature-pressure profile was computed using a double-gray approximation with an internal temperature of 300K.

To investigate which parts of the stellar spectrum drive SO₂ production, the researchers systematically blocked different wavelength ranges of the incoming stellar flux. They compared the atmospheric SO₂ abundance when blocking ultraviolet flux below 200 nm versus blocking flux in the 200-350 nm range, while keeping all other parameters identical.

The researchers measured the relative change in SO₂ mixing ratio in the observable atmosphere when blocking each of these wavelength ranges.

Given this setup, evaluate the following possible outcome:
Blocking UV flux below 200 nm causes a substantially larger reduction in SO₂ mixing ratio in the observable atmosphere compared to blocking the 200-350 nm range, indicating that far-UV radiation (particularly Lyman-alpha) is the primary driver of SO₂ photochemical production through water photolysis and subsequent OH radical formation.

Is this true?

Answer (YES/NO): NO